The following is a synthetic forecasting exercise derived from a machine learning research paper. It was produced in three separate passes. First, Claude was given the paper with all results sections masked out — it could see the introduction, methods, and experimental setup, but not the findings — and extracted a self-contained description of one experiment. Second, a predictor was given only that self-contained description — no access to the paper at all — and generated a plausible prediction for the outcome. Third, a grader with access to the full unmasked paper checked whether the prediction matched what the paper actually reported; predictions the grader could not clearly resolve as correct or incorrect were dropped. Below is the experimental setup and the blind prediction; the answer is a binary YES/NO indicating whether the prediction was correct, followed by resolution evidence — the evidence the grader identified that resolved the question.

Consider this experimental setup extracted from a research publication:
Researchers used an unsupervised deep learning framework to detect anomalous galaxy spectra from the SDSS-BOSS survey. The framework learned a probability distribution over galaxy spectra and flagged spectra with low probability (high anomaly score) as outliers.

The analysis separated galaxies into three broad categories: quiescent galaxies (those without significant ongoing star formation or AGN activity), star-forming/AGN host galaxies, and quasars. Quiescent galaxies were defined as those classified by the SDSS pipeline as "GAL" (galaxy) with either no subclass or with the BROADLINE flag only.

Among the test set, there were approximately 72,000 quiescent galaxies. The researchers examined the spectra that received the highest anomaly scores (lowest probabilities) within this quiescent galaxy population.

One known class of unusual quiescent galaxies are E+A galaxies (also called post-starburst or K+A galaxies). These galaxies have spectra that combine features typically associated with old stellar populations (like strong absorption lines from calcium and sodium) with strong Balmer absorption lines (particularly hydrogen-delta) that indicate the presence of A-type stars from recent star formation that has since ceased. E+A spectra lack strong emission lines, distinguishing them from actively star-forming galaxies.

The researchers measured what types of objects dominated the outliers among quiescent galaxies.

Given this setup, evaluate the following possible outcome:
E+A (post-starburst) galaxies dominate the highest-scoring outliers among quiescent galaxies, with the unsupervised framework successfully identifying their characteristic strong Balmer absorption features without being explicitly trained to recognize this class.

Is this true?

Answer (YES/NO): YES